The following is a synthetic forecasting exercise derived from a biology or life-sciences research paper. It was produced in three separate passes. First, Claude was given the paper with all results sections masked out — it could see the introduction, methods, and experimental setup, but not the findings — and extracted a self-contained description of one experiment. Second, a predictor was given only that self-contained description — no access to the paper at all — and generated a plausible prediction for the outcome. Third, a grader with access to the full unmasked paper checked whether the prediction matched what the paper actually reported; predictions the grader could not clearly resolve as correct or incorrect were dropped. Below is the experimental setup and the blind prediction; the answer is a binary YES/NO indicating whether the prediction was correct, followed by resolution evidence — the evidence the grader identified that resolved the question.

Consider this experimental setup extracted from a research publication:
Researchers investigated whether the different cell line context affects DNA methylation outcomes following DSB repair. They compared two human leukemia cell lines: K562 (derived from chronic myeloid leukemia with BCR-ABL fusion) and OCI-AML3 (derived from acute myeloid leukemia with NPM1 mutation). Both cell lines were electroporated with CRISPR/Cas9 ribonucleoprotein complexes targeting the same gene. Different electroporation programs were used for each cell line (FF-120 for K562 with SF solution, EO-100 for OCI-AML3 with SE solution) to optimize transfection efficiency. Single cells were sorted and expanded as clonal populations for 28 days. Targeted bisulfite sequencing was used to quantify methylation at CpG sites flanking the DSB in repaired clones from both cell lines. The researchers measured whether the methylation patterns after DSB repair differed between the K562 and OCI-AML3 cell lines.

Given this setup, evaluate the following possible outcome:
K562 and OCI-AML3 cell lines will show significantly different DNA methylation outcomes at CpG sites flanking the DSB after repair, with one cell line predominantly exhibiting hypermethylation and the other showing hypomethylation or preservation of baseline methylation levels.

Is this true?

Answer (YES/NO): NO